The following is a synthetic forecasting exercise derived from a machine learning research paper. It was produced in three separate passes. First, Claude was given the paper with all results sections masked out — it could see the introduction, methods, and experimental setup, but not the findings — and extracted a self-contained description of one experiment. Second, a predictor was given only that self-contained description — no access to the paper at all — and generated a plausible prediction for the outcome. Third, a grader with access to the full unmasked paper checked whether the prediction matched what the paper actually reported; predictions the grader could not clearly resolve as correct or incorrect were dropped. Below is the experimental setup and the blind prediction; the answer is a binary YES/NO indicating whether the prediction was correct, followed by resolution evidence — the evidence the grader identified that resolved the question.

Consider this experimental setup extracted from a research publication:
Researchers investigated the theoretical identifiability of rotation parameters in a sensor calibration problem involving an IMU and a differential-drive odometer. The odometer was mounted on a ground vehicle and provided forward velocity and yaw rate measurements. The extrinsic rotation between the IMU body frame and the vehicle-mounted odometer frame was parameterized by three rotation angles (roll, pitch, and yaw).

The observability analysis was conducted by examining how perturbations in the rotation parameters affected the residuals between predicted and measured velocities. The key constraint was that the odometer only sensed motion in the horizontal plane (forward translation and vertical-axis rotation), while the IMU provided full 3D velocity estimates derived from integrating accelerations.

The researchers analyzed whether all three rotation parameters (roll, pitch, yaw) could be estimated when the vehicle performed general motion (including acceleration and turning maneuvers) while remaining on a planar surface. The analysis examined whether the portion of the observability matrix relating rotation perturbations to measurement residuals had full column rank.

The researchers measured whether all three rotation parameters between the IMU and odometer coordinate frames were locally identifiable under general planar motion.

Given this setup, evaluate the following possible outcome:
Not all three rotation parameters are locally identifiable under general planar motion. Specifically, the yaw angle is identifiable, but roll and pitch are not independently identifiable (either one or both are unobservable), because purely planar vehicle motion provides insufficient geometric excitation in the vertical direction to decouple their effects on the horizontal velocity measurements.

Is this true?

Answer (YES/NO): NO